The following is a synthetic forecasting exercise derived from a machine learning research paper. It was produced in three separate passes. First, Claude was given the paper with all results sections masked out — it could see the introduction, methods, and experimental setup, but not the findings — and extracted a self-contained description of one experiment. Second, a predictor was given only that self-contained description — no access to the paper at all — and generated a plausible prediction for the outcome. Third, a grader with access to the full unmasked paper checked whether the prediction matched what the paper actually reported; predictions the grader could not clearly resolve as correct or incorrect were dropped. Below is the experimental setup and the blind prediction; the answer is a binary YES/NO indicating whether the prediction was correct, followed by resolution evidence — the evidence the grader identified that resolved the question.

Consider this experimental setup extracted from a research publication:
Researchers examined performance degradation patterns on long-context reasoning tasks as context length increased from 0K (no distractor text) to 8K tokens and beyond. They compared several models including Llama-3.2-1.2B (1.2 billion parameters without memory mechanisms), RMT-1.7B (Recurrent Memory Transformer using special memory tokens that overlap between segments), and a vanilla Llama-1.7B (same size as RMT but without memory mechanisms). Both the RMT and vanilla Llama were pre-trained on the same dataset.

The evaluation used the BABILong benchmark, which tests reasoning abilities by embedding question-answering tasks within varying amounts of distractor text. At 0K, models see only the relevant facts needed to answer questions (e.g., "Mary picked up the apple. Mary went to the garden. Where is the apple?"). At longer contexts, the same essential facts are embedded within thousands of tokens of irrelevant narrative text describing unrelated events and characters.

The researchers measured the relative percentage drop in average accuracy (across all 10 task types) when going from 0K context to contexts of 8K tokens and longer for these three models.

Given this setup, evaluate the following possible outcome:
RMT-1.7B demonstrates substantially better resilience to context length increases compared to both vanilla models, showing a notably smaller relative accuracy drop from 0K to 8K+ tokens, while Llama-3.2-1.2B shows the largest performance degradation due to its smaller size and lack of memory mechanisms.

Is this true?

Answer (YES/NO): NO